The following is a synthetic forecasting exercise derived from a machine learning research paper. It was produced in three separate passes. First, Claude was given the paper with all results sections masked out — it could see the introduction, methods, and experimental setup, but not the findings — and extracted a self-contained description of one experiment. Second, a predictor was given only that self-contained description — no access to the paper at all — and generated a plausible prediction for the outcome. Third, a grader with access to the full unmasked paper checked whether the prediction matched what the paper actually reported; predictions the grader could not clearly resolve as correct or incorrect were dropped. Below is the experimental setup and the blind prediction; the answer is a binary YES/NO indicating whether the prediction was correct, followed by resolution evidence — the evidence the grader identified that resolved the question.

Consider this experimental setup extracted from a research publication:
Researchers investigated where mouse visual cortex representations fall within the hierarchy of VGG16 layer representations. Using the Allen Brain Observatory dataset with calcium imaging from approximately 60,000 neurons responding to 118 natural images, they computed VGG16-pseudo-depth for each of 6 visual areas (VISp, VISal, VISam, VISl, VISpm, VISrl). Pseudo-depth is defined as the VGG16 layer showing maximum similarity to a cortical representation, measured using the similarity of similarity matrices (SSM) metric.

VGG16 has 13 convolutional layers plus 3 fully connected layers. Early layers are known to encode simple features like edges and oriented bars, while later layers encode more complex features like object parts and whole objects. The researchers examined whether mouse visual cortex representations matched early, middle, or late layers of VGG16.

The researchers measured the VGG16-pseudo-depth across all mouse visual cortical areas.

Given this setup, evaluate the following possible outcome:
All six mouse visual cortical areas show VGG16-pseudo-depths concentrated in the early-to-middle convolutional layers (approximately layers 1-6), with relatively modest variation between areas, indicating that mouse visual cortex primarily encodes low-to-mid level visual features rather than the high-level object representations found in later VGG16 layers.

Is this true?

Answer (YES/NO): NO